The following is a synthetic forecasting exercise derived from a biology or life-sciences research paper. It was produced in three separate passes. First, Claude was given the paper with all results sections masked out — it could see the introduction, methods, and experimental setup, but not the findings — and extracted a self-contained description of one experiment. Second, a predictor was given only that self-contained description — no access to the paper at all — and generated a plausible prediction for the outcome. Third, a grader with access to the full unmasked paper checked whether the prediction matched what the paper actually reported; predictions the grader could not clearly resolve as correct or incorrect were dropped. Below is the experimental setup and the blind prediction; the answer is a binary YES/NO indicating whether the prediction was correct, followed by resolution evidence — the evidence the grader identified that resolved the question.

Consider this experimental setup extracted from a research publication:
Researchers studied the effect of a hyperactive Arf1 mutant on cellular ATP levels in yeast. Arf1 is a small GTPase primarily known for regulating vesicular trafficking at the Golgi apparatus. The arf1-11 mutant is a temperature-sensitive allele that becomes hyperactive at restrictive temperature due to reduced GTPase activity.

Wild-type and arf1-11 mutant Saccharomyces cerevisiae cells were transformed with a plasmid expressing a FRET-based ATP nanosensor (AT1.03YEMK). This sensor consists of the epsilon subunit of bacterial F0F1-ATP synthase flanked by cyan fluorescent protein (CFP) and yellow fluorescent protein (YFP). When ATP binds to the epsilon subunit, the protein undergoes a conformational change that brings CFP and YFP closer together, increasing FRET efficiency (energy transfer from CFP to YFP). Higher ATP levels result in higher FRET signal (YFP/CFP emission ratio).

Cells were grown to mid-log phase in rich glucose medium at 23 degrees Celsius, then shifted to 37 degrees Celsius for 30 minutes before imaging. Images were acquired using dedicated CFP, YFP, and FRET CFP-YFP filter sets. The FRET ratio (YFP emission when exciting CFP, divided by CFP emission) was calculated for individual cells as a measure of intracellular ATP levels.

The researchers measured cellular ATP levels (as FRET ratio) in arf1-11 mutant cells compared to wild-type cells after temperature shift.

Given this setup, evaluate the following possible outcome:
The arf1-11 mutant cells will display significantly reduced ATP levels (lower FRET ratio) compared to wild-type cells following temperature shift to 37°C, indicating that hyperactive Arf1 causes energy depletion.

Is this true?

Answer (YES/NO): YES